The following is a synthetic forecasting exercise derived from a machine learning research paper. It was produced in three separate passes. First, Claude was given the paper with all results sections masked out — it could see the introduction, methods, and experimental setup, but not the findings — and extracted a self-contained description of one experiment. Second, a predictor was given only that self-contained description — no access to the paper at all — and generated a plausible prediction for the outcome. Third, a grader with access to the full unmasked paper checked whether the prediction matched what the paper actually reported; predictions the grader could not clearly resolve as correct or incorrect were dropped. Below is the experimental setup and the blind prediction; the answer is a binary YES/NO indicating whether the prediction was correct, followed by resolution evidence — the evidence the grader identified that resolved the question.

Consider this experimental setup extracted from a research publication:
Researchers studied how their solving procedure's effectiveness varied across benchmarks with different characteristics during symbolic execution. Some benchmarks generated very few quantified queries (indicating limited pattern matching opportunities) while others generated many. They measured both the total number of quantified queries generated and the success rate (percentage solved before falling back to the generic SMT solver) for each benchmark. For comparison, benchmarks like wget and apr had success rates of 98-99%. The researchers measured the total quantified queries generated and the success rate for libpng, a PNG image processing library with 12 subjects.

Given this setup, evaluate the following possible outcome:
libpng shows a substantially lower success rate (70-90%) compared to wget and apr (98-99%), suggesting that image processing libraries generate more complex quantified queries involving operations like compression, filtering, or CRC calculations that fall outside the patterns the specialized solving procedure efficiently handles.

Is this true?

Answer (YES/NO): YES